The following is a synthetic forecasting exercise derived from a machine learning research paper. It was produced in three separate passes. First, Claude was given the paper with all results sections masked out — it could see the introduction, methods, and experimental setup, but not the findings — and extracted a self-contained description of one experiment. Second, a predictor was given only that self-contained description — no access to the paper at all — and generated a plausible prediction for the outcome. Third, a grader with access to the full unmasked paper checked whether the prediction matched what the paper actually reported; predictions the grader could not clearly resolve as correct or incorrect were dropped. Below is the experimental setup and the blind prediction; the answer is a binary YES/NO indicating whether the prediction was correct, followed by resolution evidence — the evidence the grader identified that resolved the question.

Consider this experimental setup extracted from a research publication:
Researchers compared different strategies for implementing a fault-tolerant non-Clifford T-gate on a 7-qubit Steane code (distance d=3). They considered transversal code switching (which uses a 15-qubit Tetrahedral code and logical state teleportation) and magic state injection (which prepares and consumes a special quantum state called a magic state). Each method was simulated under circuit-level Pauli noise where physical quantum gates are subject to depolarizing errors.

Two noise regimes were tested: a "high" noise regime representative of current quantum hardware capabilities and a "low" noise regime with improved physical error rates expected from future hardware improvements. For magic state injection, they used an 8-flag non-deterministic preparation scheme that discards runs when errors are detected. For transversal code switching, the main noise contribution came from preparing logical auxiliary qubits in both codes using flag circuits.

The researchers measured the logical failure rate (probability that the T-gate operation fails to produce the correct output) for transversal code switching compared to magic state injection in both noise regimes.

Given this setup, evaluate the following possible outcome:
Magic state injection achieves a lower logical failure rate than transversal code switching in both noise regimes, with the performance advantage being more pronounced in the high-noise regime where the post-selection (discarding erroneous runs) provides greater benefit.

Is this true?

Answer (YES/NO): NO